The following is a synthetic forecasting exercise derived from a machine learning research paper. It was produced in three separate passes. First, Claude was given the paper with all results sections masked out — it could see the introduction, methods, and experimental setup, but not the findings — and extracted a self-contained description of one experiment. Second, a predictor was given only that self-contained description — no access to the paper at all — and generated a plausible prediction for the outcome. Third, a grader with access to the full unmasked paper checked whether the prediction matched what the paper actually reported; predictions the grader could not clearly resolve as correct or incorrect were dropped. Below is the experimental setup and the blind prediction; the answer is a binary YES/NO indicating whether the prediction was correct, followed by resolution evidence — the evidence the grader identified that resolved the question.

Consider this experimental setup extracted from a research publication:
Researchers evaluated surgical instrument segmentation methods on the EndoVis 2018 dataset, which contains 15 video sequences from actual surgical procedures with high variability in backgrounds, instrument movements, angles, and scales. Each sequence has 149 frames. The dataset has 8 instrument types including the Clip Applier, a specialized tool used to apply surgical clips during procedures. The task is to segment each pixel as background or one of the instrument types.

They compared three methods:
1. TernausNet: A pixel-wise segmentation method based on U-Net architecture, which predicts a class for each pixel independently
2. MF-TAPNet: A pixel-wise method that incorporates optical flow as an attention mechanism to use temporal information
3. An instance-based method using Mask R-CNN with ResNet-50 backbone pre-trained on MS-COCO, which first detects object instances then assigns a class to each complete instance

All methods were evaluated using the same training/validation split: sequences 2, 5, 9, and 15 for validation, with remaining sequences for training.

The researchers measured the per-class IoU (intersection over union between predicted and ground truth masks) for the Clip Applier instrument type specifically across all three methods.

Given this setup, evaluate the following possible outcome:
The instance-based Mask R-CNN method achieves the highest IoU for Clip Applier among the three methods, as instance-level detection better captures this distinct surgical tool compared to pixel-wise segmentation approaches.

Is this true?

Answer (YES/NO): NO